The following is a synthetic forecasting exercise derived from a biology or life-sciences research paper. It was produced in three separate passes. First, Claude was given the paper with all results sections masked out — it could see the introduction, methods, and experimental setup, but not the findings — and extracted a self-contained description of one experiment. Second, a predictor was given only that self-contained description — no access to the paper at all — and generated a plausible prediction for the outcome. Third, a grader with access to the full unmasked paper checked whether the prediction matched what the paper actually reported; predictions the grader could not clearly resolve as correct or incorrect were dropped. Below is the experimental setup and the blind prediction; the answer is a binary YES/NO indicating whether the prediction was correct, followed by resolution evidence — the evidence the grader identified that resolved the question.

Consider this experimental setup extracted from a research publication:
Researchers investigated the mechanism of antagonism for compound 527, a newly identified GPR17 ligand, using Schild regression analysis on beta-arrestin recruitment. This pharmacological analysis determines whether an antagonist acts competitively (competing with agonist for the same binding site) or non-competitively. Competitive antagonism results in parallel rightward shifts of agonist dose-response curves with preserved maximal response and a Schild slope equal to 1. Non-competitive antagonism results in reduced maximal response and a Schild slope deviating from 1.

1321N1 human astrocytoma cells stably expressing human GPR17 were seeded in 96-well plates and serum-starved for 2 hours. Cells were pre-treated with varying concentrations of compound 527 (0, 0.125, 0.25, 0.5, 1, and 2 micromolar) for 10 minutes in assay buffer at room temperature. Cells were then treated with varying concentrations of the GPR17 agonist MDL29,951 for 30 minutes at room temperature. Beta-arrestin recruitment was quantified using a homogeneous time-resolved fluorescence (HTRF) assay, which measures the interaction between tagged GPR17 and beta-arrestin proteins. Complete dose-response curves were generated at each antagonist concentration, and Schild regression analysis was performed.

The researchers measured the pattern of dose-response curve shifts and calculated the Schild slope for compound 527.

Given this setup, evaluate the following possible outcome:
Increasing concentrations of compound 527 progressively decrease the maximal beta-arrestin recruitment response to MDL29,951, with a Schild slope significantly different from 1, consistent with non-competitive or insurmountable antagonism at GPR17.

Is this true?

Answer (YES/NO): NO